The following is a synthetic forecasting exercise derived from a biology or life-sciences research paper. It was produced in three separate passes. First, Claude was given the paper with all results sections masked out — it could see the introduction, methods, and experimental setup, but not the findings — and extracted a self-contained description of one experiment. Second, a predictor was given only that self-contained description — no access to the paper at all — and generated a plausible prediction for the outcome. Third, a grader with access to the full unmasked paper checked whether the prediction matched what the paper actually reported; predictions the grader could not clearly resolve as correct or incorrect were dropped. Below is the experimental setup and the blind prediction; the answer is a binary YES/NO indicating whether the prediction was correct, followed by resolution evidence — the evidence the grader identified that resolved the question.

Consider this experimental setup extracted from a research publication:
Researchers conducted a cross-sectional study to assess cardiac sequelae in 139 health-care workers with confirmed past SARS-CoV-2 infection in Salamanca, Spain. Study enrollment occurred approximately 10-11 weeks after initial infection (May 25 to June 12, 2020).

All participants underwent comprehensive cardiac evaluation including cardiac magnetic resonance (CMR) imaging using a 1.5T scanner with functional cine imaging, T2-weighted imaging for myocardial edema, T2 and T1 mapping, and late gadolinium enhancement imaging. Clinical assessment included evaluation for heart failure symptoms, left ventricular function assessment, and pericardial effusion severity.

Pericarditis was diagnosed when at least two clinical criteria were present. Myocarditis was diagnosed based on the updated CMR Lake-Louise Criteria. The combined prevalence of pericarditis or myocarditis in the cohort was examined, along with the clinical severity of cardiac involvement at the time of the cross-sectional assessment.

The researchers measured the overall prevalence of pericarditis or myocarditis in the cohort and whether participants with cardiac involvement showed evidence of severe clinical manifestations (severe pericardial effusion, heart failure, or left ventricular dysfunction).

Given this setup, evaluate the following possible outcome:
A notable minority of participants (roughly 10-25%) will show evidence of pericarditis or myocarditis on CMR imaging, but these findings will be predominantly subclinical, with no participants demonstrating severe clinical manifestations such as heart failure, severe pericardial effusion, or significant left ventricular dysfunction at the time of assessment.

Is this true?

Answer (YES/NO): NO